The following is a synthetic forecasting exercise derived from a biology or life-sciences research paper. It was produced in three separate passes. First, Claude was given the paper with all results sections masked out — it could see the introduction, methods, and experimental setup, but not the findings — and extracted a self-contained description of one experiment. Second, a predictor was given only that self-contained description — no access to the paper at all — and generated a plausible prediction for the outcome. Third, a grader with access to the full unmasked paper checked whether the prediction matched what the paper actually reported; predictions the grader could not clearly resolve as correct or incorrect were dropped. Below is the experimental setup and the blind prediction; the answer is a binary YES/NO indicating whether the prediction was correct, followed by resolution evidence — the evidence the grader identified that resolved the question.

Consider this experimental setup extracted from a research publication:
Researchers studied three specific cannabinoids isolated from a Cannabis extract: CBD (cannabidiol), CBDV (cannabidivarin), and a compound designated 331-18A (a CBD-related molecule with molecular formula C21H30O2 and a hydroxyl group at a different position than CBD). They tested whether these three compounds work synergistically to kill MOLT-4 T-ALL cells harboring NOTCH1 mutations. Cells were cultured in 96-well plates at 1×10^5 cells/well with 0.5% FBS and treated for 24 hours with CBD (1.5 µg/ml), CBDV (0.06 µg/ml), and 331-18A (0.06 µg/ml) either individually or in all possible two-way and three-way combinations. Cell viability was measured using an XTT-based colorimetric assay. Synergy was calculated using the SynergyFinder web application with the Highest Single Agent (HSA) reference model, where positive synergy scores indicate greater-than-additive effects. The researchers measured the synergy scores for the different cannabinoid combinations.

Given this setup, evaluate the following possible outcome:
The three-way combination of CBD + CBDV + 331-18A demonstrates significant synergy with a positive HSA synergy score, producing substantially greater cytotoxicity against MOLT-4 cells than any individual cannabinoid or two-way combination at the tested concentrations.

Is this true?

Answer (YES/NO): YES